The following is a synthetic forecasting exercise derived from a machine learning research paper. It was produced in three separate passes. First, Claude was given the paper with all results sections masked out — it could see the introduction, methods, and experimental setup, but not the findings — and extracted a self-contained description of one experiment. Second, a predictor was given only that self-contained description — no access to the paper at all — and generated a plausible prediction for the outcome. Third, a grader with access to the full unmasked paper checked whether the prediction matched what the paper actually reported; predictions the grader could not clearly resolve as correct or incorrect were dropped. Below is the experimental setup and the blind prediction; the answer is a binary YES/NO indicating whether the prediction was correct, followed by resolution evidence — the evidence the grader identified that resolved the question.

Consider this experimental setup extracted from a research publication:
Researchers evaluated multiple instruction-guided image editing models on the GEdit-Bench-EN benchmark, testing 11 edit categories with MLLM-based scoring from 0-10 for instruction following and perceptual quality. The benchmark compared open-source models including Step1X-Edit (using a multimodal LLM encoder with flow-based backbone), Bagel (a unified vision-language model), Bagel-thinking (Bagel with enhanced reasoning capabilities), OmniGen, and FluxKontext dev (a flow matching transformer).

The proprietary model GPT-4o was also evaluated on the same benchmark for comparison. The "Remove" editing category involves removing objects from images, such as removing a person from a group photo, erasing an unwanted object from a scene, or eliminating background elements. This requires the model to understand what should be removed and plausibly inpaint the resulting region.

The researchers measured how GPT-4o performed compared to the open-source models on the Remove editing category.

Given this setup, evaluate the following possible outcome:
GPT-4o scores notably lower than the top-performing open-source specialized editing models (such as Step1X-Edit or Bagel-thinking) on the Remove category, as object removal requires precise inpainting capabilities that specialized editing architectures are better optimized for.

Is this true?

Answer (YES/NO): NO